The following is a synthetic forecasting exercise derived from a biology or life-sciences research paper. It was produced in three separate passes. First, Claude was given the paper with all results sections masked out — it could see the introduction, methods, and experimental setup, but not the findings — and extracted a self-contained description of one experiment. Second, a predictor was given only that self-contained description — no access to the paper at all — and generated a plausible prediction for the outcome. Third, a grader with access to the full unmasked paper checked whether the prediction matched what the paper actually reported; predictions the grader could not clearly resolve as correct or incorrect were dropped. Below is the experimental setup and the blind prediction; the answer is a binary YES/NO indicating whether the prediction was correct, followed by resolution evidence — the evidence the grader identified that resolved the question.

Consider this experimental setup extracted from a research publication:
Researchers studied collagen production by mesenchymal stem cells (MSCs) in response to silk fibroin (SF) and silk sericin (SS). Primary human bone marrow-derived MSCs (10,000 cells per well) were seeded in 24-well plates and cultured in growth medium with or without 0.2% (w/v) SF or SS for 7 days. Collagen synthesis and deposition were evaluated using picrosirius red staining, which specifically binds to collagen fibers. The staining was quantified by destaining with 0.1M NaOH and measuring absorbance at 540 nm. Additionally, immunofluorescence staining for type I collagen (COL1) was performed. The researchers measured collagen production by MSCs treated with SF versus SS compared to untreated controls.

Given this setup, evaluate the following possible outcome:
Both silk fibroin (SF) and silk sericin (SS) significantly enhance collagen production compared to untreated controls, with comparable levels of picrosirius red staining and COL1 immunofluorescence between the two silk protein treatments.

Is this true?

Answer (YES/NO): NO